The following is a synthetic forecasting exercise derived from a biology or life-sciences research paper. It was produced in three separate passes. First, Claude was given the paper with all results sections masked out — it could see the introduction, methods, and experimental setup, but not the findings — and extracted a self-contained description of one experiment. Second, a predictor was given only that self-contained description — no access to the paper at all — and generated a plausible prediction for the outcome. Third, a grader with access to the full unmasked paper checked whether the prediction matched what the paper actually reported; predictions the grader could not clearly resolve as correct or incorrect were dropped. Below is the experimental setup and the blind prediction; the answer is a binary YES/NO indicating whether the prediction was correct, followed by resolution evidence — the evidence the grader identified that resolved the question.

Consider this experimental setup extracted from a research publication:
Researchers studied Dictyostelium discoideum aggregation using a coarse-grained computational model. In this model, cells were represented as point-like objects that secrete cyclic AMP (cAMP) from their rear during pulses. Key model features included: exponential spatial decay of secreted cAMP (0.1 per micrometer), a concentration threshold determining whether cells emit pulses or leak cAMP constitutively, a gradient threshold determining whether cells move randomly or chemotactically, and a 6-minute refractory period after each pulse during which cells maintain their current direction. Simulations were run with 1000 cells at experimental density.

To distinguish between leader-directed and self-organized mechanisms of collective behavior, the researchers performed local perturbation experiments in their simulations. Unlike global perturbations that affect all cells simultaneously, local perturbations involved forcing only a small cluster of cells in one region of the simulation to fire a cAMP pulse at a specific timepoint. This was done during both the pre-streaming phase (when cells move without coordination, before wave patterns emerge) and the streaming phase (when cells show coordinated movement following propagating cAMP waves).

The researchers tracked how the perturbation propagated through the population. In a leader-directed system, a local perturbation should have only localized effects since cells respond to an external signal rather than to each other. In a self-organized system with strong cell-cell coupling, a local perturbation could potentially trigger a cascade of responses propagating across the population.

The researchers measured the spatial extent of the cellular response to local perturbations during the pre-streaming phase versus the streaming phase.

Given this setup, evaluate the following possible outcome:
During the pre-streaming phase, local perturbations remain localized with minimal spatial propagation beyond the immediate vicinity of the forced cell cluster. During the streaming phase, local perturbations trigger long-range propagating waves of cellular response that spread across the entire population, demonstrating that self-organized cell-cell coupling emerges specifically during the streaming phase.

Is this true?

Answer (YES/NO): NO